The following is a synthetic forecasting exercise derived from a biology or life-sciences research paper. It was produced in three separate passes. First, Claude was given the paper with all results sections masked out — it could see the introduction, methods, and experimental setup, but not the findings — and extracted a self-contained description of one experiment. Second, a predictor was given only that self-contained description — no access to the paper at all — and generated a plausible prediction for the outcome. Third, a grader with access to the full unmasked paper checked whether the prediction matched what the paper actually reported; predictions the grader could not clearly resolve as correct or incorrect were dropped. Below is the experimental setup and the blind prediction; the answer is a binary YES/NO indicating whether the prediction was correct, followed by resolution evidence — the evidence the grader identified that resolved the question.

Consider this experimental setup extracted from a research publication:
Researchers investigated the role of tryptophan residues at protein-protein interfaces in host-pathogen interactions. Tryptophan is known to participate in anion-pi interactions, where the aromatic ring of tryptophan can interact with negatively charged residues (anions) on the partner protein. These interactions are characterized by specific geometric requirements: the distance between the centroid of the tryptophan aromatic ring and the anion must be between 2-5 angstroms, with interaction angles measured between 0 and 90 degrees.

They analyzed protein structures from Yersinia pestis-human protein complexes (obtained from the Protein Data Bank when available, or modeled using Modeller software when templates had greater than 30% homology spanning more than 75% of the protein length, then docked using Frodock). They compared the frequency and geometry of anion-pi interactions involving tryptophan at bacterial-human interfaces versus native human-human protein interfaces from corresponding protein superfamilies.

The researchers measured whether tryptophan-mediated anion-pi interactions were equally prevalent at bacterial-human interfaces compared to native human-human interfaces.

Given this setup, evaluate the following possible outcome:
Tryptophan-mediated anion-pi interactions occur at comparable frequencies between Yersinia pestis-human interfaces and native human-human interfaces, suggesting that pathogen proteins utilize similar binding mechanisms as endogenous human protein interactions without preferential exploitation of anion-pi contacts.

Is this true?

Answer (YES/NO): NO